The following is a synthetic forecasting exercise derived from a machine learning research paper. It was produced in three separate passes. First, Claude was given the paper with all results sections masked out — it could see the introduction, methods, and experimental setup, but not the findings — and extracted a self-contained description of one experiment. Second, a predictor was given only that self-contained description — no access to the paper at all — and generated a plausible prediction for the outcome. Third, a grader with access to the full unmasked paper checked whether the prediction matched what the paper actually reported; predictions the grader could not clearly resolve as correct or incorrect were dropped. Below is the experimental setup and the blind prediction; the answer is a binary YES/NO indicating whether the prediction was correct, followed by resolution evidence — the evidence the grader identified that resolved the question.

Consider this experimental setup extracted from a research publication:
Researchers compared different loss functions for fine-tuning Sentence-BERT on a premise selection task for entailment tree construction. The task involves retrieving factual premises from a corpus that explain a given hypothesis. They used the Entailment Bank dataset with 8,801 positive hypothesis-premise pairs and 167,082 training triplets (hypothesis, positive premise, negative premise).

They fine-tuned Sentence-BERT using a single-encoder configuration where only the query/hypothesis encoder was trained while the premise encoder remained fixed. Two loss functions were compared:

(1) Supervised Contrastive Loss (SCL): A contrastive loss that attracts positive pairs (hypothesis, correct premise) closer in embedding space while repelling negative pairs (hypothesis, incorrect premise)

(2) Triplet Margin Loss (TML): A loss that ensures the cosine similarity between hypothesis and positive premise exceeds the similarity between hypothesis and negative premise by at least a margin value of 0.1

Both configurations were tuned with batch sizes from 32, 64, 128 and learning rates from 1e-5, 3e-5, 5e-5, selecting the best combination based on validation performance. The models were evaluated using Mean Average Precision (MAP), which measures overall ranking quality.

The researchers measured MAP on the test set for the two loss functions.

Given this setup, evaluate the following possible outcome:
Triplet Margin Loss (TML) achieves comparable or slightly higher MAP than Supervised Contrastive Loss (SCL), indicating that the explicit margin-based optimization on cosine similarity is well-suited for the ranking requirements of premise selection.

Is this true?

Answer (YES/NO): NO